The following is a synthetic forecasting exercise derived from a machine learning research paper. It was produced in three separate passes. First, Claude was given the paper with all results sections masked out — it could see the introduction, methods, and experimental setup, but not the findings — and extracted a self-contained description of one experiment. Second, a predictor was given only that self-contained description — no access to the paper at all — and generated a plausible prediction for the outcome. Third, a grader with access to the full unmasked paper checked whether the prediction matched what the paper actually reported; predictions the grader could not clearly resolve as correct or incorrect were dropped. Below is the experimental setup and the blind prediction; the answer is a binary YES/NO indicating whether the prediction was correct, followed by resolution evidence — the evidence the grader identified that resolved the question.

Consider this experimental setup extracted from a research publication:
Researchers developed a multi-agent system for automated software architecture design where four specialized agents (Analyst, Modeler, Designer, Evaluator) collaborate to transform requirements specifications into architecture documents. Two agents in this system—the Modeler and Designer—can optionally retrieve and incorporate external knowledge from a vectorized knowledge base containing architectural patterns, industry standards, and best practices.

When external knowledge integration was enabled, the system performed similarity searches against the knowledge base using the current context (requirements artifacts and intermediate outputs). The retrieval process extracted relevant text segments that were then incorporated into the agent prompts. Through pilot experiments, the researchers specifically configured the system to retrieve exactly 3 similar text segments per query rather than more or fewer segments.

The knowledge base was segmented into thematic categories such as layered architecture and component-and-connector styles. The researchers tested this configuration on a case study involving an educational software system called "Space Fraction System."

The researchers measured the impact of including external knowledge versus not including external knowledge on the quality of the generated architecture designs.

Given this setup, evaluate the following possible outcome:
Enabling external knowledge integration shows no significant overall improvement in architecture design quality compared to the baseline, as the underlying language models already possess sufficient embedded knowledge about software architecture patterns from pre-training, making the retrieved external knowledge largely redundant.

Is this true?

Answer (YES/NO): NO